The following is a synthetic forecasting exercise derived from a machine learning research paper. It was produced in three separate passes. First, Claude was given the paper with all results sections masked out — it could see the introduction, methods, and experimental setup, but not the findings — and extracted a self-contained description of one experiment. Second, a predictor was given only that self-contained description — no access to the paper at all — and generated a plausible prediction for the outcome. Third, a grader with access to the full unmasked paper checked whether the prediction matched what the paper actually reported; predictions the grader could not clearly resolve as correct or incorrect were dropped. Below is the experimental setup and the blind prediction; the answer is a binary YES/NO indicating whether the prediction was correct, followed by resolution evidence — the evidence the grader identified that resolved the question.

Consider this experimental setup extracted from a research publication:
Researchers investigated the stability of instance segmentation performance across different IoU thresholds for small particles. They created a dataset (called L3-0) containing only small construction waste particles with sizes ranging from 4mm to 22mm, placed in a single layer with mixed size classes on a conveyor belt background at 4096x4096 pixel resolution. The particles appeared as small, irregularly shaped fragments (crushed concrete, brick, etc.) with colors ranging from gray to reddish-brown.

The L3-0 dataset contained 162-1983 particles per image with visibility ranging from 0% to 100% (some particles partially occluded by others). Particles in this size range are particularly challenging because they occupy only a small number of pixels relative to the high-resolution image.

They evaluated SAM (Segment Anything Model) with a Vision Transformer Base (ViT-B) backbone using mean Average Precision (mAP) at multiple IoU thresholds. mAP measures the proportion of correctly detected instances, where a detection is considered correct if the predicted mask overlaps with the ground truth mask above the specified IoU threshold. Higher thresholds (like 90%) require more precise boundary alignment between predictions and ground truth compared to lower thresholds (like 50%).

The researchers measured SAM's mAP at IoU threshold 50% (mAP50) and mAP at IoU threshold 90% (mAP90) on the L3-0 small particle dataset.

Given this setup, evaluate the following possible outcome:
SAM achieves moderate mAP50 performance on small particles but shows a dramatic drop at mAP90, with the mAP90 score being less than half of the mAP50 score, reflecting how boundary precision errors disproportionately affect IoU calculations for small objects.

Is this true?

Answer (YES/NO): NO